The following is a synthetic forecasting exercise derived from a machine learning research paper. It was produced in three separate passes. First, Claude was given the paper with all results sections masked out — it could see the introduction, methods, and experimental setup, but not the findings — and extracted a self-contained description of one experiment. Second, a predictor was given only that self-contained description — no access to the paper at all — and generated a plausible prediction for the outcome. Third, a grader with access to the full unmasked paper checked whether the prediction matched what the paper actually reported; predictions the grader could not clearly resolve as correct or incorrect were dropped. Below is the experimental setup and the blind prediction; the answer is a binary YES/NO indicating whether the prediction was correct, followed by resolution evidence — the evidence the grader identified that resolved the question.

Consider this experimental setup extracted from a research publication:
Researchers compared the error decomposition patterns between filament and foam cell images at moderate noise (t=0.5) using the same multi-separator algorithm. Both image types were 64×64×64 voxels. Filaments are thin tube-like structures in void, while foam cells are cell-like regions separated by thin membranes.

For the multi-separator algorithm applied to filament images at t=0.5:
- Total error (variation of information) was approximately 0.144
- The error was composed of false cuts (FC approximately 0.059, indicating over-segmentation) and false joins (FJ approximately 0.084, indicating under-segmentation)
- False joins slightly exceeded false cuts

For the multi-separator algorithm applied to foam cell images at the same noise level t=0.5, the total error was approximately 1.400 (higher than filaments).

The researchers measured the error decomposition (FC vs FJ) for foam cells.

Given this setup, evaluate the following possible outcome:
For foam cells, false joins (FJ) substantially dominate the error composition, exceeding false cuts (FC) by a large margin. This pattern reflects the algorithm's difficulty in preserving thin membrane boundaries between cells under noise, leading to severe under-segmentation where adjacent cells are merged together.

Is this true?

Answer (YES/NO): NO